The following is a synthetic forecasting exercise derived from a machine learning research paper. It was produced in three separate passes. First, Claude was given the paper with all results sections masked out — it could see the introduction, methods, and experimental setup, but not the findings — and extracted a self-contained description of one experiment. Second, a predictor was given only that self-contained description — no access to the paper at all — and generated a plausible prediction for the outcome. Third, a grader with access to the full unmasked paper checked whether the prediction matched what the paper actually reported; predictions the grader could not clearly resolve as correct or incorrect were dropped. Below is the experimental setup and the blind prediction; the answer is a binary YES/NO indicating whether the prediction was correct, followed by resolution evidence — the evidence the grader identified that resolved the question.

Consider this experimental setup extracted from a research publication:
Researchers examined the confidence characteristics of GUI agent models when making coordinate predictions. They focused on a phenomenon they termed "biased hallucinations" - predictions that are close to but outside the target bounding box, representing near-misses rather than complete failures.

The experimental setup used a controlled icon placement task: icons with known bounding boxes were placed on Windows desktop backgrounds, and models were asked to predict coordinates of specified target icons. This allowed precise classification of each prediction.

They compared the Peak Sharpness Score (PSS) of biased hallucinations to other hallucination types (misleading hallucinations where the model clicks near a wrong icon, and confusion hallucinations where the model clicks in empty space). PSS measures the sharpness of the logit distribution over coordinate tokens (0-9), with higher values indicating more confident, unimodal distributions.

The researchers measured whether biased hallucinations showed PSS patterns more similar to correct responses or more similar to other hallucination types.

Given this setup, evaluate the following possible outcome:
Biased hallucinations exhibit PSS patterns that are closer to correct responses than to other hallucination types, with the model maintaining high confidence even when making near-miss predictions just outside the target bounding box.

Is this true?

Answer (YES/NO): YES